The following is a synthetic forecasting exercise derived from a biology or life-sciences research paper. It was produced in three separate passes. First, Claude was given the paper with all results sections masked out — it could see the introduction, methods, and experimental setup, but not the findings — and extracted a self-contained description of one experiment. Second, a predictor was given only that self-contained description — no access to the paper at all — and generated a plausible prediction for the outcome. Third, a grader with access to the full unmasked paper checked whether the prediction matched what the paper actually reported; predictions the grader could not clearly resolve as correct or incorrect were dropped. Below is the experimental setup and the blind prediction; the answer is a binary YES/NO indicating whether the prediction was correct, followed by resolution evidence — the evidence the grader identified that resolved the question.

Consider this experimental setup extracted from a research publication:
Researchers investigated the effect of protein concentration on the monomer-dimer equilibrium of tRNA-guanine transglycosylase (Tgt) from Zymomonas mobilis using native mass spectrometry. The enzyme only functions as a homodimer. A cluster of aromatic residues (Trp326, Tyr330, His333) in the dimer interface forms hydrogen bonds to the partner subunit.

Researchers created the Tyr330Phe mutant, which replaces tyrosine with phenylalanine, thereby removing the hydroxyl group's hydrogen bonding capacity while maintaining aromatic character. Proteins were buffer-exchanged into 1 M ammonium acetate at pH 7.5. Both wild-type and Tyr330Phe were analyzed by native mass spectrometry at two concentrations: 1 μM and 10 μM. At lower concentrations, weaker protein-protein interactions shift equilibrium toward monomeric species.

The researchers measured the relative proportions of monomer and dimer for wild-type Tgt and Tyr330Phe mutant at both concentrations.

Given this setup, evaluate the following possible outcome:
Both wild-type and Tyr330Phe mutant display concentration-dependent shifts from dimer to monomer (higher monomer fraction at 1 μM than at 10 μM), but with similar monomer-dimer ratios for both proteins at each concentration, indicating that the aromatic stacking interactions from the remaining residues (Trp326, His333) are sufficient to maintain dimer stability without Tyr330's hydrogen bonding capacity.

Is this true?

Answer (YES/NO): NO